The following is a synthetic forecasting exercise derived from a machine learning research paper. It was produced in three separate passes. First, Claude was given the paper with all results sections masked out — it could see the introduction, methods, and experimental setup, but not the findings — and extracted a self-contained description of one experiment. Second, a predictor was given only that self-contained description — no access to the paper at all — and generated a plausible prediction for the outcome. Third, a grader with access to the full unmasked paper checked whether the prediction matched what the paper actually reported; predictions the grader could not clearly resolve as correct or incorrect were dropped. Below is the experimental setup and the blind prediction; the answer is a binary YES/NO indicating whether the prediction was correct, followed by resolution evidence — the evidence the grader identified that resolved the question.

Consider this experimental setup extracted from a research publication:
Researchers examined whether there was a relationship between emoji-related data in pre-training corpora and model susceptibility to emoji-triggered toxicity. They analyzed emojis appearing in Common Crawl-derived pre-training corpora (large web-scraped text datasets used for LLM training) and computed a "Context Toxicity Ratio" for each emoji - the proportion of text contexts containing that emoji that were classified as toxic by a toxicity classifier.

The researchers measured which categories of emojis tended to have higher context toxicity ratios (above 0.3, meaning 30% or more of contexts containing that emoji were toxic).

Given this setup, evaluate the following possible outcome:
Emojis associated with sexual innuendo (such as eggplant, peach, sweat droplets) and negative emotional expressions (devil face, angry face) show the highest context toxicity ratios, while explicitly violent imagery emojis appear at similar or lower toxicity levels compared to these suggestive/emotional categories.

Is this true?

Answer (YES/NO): NO